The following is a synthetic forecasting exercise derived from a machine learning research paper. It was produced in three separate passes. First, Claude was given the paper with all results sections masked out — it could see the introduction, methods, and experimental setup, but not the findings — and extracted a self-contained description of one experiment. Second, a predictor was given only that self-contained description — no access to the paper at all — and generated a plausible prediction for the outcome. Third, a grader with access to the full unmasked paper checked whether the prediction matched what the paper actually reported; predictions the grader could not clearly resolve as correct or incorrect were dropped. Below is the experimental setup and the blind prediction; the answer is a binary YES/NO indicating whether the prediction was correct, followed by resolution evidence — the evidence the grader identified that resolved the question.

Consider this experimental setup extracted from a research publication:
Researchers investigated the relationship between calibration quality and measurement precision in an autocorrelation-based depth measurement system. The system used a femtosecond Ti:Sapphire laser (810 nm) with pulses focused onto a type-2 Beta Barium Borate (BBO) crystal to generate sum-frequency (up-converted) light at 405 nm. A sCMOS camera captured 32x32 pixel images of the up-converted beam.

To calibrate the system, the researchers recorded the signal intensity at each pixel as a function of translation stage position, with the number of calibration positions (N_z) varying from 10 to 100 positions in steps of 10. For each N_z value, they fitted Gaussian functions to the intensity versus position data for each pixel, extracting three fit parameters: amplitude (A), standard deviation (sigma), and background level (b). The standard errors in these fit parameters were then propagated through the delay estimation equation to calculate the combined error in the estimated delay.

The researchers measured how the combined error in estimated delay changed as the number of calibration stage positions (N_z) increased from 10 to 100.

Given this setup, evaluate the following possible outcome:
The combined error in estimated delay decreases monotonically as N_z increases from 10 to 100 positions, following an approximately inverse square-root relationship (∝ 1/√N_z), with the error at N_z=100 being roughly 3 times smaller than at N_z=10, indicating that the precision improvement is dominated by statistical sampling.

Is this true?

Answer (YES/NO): NO